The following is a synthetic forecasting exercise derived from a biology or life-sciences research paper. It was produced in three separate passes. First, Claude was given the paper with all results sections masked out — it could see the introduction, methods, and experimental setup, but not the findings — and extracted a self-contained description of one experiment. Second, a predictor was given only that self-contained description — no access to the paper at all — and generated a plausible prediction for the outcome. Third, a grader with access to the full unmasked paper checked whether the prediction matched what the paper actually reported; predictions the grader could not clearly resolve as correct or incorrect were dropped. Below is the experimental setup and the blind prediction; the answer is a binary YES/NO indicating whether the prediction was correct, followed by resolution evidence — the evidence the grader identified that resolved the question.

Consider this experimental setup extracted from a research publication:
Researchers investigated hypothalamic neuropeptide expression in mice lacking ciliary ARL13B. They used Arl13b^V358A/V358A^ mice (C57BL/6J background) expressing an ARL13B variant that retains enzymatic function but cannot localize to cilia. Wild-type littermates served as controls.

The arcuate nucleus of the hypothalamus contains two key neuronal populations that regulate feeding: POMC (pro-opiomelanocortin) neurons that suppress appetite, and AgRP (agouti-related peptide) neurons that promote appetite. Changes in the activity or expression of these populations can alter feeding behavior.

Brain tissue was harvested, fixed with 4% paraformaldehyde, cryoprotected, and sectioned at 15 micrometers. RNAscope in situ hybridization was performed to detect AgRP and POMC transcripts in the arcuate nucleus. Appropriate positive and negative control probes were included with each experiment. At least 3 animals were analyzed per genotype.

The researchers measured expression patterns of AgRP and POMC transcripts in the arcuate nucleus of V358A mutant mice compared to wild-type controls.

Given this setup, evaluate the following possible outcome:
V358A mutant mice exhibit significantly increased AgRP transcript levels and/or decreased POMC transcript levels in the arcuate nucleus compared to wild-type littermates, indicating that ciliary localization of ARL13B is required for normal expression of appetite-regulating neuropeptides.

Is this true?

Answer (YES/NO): NO